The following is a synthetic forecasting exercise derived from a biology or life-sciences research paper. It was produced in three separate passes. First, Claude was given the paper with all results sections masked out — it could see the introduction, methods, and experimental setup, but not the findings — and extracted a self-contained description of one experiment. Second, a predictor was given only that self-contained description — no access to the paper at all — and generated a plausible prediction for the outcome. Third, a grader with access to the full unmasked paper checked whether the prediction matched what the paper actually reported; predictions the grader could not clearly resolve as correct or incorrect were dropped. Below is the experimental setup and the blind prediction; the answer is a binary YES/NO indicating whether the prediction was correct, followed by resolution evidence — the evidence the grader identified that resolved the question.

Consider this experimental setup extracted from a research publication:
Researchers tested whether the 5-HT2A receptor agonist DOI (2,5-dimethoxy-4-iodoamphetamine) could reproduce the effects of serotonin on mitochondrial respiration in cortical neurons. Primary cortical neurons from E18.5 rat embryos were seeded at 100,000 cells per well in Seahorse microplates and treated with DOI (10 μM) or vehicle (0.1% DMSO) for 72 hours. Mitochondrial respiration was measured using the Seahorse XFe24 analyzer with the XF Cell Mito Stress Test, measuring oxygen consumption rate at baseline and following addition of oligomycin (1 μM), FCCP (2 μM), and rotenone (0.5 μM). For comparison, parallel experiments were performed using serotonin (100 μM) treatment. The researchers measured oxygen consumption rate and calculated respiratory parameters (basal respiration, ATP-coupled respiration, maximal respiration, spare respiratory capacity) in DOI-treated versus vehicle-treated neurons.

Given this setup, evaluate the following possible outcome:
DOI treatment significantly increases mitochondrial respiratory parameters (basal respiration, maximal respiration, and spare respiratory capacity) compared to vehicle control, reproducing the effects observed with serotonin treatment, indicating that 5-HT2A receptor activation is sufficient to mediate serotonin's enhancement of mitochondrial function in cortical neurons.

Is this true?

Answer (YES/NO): YES